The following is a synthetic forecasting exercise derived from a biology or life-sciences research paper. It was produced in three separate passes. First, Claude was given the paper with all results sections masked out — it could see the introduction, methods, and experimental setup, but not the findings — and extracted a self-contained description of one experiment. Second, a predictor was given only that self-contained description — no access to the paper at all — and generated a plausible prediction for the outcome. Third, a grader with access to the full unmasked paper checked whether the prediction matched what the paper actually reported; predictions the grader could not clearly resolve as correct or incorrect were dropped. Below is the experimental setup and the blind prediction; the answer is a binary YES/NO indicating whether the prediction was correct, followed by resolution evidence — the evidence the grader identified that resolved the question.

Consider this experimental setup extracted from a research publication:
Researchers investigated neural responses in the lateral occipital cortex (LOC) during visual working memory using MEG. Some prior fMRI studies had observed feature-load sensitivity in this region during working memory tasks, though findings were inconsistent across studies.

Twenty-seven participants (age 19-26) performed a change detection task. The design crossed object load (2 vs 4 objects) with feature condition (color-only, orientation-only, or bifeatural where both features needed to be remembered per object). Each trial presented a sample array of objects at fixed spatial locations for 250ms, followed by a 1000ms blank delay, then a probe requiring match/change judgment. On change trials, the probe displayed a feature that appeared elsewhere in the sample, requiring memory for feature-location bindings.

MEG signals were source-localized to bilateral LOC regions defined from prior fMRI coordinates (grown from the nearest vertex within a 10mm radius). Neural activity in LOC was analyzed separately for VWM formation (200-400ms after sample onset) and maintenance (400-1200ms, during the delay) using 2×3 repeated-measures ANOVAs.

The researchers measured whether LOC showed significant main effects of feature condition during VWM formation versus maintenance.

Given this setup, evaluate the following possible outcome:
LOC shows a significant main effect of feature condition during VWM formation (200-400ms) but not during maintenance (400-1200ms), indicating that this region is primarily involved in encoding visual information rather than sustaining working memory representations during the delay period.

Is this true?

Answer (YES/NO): YES